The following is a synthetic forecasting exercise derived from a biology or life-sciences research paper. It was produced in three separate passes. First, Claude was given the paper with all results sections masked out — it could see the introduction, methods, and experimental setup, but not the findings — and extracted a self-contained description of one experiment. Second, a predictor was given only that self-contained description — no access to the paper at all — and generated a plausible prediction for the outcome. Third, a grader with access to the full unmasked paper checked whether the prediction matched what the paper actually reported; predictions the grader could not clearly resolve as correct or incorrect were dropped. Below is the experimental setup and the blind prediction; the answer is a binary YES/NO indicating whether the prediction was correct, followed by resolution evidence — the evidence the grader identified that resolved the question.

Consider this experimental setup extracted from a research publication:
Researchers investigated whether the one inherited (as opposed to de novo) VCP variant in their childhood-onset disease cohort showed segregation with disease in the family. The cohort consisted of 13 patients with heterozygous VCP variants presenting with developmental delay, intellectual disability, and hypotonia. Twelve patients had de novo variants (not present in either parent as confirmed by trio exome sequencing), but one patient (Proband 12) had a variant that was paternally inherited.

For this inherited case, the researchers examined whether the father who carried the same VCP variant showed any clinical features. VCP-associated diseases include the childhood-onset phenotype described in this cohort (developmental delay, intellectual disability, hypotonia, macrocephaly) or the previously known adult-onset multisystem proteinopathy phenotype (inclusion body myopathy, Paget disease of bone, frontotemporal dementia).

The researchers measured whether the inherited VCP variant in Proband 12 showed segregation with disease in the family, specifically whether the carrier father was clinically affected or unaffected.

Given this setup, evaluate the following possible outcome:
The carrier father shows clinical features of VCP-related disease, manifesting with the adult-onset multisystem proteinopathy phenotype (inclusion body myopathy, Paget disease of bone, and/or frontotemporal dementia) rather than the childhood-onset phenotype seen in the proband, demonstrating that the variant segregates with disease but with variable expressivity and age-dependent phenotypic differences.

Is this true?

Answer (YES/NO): NO